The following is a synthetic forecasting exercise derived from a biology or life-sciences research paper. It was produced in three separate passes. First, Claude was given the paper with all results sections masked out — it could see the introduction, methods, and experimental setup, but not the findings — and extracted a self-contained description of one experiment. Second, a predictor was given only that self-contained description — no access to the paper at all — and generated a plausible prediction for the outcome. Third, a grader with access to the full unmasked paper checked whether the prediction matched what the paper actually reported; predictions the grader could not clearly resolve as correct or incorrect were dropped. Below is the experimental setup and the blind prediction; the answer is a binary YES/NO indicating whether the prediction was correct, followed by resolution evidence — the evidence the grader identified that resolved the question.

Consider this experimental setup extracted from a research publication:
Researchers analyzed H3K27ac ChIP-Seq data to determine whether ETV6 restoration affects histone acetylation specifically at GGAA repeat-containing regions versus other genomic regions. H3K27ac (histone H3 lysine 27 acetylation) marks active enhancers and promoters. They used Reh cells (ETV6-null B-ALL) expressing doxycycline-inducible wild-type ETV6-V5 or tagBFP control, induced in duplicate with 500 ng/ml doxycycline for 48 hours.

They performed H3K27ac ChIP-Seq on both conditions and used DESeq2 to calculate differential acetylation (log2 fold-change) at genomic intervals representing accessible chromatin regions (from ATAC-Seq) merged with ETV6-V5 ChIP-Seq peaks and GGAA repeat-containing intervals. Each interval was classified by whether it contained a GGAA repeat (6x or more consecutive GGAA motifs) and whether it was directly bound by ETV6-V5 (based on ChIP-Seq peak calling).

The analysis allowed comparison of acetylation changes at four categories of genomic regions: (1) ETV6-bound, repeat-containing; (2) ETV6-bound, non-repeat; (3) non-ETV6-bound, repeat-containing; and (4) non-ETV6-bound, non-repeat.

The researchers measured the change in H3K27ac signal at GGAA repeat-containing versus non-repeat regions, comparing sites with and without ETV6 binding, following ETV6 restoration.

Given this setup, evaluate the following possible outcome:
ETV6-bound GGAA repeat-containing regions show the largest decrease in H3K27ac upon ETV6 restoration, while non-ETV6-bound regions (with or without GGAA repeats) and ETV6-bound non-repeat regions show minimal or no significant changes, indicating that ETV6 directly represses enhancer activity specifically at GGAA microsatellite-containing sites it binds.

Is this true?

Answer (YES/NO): NO